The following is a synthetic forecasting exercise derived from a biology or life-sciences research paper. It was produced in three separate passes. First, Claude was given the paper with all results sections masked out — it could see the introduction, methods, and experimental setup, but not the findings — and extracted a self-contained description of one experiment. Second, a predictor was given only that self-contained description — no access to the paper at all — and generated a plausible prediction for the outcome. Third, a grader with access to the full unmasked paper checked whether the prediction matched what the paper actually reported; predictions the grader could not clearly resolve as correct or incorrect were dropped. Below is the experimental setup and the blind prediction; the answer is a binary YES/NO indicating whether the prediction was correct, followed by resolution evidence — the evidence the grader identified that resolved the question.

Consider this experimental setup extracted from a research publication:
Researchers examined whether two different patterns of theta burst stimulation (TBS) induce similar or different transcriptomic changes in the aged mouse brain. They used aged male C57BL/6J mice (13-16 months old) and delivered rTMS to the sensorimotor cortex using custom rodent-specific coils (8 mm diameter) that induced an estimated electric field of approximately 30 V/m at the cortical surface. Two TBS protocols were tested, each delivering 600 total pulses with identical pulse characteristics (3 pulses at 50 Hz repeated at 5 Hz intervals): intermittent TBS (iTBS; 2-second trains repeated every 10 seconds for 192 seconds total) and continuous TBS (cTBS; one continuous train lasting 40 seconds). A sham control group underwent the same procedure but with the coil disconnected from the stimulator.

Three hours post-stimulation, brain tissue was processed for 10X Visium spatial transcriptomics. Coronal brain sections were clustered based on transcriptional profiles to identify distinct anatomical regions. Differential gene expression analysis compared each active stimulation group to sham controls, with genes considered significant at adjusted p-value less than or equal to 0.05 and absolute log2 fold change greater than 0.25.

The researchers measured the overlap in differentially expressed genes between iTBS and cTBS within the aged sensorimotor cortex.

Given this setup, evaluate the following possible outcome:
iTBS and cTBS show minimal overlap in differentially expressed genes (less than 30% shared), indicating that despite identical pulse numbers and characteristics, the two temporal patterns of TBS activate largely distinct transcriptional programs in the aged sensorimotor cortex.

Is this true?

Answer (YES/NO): YES